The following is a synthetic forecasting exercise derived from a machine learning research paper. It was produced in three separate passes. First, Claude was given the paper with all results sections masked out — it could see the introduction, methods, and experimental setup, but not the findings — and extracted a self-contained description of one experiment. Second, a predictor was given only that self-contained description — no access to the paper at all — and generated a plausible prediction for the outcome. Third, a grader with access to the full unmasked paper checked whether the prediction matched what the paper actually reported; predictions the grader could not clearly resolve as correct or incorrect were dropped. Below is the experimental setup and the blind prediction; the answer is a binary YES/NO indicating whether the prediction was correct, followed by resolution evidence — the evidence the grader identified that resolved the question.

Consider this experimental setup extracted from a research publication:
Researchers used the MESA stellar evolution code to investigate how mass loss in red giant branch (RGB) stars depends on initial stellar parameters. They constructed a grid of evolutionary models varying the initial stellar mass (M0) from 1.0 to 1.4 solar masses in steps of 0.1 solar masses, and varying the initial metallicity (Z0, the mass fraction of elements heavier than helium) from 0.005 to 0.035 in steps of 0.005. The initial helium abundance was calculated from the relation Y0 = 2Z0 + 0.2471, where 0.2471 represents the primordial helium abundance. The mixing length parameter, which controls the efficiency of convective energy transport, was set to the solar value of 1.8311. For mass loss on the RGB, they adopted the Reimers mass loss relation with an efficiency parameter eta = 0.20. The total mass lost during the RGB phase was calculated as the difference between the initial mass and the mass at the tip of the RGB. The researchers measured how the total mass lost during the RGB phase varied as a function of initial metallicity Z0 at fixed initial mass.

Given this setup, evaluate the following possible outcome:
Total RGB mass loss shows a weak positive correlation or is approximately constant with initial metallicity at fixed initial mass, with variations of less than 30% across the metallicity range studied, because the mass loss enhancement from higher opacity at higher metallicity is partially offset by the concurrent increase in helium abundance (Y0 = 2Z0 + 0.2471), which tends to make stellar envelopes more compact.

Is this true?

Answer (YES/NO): NO